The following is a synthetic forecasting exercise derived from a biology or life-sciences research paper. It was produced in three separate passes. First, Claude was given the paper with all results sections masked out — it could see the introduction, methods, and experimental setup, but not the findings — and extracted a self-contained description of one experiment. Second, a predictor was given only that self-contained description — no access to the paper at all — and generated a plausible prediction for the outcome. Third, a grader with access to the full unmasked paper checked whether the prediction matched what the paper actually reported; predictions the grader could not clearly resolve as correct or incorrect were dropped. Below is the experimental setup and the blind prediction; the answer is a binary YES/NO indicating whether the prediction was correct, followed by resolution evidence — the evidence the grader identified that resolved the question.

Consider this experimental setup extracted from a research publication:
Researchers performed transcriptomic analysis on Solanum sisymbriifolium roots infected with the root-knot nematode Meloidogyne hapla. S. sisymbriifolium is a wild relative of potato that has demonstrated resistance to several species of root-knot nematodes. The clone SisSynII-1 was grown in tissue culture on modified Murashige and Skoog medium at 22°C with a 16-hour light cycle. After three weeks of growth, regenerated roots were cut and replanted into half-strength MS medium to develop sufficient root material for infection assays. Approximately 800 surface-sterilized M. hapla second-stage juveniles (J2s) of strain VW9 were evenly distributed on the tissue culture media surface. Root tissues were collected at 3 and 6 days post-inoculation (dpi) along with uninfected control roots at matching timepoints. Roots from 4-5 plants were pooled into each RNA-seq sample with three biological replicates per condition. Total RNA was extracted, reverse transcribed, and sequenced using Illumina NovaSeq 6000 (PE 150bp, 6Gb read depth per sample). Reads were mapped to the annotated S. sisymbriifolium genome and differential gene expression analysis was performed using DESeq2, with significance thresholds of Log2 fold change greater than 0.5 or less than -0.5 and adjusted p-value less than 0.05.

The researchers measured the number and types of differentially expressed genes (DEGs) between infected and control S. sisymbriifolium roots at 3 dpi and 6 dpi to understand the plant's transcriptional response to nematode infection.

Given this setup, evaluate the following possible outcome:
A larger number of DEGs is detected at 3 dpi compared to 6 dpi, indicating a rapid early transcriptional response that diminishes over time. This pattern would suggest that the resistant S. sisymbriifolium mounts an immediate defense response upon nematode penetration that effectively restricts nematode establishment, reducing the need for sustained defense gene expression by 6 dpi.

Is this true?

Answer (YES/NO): YES